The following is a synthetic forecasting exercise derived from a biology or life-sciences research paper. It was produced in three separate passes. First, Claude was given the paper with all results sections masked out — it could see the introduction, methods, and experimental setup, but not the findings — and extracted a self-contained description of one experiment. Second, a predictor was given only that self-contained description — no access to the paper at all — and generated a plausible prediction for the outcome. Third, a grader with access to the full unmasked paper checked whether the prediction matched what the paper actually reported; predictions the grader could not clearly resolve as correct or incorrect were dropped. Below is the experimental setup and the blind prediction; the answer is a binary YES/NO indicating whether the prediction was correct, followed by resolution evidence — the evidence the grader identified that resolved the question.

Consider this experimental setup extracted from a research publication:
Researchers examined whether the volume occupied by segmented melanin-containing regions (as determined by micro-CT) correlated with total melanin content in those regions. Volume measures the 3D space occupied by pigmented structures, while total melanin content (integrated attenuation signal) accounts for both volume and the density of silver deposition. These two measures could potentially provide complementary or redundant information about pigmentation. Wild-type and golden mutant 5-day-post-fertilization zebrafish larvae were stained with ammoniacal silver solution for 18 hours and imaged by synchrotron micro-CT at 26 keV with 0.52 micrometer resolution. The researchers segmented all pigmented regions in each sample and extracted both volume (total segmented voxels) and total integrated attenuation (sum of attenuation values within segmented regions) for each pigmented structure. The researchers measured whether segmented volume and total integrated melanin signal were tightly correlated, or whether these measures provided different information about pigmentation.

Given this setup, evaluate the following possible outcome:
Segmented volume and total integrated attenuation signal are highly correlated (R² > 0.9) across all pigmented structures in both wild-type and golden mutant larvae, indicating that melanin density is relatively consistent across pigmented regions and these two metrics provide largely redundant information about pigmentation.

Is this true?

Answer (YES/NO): NO